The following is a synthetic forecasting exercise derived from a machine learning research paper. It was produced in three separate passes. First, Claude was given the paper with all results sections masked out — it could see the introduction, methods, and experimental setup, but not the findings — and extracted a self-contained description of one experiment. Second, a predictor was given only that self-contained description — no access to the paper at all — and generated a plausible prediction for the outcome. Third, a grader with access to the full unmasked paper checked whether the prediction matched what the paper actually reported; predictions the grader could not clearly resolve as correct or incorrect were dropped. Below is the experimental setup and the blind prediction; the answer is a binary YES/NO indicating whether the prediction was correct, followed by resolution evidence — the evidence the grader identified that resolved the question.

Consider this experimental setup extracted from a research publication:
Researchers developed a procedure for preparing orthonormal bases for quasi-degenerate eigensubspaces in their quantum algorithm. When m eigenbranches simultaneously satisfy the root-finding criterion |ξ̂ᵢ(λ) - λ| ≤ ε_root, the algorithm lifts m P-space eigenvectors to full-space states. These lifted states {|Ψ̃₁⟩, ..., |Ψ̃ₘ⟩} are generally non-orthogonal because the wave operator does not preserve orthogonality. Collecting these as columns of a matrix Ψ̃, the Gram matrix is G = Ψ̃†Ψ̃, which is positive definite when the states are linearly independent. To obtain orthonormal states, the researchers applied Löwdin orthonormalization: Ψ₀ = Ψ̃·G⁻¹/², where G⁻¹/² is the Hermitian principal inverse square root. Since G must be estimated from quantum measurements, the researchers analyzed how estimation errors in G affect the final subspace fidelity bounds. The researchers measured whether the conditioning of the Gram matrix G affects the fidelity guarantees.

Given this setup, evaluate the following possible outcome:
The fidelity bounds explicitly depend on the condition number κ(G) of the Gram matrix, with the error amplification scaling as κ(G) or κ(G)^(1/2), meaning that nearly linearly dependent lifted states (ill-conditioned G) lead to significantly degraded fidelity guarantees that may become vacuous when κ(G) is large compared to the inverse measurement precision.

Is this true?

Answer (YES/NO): NO